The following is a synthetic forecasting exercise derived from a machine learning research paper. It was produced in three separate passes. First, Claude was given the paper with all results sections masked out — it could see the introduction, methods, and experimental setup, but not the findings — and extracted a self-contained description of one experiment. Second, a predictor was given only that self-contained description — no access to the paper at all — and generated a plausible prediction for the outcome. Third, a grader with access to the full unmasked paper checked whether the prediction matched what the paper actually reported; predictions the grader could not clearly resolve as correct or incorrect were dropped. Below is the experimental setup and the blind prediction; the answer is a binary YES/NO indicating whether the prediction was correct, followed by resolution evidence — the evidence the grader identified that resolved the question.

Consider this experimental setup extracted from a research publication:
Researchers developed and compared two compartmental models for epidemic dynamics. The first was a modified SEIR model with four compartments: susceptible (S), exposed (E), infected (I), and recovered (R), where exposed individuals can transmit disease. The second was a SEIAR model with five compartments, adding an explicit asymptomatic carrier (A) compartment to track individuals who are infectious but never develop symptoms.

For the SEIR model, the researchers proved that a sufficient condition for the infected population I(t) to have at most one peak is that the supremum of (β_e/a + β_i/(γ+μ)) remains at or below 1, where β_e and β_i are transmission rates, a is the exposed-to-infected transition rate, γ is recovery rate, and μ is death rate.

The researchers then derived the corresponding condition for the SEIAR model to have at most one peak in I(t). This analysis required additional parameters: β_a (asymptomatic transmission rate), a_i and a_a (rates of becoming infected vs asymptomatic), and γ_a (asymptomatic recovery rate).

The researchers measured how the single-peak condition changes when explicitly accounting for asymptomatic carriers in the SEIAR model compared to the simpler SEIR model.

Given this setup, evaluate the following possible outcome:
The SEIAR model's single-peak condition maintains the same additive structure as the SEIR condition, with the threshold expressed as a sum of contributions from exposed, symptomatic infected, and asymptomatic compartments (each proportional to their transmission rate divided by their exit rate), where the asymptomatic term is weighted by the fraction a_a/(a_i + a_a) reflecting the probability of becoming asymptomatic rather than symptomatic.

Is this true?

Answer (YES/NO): YES